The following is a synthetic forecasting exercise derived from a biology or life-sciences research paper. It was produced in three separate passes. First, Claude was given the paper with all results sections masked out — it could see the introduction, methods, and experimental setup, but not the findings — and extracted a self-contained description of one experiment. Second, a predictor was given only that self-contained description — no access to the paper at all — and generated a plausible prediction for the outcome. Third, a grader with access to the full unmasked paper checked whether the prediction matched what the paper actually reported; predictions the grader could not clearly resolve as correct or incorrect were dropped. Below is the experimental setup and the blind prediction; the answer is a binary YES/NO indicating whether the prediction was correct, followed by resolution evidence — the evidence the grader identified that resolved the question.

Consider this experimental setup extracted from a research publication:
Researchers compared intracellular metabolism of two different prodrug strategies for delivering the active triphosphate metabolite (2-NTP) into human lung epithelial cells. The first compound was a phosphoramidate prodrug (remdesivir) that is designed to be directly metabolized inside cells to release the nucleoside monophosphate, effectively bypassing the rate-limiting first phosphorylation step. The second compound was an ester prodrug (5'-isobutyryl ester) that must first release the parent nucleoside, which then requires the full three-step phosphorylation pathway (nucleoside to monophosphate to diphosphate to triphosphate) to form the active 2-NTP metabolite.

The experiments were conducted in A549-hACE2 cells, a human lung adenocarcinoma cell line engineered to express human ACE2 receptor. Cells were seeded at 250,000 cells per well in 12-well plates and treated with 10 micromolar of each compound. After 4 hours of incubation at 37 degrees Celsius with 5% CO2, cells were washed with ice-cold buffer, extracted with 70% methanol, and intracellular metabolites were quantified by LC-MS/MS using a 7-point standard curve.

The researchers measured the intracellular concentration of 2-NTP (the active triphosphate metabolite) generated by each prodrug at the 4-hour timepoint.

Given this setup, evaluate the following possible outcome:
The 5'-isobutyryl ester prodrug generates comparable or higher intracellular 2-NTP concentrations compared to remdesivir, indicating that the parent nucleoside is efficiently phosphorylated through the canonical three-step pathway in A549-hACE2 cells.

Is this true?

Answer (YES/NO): NO